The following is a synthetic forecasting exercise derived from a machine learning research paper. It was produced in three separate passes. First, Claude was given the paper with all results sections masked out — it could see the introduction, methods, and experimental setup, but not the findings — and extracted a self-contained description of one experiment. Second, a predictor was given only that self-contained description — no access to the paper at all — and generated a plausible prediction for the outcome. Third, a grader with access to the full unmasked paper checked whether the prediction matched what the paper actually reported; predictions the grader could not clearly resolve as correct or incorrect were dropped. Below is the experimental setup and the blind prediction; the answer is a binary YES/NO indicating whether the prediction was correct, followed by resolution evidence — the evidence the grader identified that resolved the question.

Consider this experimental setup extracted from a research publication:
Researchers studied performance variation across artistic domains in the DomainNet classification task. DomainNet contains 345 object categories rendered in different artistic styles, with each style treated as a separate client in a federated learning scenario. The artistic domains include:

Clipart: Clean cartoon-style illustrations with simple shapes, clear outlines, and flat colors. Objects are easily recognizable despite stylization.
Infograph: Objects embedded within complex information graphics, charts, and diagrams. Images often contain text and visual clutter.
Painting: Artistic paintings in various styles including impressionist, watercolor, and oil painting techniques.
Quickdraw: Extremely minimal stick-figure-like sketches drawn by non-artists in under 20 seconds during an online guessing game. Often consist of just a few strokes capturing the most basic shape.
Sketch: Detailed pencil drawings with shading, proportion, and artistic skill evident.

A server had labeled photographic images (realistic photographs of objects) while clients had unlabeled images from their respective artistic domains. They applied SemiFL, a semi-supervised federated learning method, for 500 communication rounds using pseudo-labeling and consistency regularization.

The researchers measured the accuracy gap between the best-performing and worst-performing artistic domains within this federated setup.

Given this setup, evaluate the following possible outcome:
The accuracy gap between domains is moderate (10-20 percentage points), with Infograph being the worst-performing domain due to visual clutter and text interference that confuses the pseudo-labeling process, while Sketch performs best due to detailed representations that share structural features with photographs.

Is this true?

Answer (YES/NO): NO